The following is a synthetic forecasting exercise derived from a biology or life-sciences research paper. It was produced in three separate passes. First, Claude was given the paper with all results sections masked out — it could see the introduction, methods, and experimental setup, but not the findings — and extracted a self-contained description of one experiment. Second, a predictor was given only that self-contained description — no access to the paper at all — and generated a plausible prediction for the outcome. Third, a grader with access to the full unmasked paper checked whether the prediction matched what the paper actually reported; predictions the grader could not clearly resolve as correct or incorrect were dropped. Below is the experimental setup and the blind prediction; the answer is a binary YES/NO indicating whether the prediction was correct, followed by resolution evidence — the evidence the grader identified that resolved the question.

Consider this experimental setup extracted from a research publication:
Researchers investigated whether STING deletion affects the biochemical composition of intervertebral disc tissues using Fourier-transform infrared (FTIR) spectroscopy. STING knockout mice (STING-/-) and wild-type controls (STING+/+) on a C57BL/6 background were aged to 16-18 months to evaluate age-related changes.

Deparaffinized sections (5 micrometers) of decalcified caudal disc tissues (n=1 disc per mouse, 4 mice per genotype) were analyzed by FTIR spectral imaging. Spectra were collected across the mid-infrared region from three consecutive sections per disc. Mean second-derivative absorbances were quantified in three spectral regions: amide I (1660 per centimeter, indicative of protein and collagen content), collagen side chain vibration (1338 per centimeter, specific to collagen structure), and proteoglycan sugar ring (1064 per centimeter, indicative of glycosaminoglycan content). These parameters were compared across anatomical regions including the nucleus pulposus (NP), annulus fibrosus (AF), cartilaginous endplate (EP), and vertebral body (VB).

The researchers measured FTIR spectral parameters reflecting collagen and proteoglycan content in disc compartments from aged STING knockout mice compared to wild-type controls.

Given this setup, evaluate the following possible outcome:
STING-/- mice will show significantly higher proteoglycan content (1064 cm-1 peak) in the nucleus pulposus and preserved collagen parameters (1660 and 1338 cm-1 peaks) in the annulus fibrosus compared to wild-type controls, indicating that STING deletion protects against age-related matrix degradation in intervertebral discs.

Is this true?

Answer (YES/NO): NO